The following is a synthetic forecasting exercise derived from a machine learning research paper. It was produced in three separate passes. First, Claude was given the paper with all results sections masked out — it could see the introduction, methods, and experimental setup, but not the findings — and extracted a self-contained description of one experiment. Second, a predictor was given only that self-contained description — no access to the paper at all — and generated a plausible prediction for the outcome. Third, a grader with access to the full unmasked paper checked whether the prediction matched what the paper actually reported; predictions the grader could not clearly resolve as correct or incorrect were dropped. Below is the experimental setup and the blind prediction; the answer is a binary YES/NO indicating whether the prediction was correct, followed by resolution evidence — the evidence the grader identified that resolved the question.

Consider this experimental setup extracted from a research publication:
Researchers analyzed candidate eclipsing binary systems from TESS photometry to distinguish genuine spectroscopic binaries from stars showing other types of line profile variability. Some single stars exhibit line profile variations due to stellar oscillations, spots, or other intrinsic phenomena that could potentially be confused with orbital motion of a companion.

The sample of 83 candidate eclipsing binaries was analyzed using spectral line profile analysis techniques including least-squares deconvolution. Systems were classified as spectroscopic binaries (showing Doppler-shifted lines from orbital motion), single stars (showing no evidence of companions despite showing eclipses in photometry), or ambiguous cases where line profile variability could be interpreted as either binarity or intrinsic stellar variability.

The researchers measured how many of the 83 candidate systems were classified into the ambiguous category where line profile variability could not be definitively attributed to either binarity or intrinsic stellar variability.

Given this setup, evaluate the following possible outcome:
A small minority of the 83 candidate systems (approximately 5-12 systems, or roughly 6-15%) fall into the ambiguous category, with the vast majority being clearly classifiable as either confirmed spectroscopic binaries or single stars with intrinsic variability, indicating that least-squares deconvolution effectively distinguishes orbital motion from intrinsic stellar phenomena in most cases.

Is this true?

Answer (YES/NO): NO